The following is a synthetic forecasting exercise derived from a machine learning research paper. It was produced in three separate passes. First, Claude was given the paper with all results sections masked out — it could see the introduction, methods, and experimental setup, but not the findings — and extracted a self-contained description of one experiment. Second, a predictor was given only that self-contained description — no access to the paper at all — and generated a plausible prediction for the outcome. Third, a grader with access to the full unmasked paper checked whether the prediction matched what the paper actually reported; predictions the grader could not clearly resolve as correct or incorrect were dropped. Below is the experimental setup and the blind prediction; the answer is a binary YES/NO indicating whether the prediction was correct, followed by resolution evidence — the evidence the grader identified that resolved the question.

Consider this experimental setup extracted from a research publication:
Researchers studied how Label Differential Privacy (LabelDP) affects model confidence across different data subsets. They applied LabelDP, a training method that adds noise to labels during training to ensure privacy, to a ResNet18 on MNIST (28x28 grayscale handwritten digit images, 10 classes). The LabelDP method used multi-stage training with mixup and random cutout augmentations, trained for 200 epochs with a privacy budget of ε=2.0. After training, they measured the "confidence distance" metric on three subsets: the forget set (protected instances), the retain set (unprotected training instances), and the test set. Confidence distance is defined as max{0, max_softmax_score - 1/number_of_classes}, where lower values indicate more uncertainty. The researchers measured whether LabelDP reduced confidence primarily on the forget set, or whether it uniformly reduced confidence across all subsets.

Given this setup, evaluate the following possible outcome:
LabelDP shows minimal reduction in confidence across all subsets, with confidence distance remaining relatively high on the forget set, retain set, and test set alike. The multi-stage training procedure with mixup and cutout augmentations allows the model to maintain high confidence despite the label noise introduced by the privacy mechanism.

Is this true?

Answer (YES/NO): NO